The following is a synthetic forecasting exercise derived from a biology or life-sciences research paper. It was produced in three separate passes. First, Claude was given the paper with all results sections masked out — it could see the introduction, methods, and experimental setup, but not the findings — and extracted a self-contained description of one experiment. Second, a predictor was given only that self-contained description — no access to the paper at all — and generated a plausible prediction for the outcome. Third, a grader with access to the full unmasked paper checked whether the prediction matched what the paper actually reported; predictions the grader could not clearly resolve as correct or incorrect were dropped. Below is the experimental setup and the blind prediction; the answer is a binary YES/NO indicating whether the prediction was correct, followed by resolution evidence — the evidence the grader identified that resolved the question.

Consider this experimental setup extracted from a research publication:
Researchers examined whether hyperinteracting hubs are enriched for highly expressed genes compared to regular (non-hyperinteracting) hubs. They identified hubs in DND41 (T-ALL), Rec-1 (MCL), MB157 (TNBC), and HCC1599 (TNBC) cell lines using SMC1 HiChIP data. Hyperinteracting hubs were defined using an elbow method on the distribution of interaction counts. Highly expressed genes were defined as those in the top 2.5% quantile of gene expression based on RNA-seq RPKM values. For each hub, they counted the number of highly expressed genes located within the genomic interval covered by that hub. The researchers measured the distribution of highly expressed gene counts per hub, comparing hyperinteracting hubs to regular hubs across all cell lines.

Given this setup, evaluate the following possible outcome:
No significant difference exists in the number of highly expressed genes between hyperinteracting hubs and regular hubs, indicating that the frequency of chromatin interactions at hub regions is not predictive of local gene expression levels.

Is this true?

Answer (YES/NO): NO